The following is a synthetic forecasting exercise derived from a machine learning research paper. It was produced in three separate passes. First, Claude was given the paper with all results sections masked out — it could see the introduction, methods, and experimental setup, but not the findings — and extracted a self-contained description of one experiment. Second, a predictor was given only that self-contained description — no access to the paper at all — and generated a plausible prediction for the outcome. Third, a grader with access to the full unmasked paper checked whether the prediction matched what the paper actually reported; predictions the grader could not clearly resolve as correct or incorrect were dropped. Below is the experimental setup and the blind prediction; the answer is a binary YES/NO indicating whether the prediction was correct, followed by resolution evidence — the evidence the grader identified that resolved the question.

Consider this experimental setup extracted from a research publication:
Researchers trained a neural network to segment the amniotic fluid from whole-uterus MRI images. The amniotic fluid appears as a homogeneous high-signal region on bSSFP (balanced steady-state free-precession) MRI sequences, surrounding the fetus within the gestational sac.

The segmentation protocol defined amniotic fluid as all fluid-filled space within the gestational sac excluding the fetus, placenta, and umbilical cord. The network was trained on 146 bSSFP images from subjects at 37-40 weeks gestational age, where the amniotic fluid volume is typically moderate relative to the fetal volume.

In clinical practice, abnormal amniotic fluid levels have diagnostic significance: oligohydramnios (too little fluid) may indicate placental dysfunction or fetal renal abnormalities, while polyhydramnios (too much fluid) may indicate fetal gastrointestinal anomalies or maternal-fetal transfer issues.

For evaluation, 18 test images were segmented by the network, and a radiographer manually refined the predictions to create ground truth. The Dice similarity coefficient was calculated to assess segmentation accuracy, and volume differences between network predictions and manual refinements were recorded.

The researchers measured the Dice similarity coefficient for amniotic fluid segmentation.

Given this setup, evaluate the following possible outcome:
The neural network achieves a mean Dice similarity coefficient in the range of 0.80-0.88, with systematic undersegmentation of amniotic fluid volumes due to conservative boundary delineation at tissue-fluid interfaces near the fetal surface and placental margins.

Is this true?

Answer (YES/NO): NO